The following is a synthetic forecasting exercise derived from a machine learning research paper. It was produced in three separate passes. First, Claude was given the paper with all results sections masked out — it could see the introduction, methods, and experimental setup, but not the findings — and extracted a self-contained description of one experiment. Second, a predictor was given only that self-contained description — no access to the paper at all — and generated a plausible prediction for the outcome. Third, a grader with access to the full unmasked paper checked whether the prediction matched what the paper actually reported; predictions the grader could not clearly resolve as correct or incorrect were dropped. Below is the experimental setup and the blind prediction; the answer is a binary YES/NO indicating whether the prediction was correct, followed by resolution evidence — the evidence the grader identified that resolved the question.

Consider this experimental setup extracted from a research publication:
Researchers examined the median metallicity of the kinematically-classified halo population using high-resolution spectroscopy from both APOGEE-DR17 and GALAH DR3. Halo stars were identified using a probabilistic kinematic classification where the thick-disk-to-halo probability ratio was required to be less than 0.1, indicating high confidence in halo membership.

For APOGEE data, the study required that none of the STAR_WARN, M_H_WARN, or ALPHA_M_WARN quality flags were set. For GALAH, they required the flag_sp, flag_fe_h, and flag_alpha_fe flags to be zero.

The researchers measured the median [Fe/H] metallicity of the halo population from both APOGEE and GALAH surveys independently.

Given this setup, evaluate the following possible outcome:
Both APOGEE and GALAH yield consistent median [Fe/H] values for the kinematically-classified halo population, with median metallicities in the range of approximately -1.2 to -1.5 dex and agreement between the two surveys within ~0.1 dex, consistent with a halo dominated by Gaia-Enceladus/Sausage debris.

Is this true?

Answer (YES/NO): NO